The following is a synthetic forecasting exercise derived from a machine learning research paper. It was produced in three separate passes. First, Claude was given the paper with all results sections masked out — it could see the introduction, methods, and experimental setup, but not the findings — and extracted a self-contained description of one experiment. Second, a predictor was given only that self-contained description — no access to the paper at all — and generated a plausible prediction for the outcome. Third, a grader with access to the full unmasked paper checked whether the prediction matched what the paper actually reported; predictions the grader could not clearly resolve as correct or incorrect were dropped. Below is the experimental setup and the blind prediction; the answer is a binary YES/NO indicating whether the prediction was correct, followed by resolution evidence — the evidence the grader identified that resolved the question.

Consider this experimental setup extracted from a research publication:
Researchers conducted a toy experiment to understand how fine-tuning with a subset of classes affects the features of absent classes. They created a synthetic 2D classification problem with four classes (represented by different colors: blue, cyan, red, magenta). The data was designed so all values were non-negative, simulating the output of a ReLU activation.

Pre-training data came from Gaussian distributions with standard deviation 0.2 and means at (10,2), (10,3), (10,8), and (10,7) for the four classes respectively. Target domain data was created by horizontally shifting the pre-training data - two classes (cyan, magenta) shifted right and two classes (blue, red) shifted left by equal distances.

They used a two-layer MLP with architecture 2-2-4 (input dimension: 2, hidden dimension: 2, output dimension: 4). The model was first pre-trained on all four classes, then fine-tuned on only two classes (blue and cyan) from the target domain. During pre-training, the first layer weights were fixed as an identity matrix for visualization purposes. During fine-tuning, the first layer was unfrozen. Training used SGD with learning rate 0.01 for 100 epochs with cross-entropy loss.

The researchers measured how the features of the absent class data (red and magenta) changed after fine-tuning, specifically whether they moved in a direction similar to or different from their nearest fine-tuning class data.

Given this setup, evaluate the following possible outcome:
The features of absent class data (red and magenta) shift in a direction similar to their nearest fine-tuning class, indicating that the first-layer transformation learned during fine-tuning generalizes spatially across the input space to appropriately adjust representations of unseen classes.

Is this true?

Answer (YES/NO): YES